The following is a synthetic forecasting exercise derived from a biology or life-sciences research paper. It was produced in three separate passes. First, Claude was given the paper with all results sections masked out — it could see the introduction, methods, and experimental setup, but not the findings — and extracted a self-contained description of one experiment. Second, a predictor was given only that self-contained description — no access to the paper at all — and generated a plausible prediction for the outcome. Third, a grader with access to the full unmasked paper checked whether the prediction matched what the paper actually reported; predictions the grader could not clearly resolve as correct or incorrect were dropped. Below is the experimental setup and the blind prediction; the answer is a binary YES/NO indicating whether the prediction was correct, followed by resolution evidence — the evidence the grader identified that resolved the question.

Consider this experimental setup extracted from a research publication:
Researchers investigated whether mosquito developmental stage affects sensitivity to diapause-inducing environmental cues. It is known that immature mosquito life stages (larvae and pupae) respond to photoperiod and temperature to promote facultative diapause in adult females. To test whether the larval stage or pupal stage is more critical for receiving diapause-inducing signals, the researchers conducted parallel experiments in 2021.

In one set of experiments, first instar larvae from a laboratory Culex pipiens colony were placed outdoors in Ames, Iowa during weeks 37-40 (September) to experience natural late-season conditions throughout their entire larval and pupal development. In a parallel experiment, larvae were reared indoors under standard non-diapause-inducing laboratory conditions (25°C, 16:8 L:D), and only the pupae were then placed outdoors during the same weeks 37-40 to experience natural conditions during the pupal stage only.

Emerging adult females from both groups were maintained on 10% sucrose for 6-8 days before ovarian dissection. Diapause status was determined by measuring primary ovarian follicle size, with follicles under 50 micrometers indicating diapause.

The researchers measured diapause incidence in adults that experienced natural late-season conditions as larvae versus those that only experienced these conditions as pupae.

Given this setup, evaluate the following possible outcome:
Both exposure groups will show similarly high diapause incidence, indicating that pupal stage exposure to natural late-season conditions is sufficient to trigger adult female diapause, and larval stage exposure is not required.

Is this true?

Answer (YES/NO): NO